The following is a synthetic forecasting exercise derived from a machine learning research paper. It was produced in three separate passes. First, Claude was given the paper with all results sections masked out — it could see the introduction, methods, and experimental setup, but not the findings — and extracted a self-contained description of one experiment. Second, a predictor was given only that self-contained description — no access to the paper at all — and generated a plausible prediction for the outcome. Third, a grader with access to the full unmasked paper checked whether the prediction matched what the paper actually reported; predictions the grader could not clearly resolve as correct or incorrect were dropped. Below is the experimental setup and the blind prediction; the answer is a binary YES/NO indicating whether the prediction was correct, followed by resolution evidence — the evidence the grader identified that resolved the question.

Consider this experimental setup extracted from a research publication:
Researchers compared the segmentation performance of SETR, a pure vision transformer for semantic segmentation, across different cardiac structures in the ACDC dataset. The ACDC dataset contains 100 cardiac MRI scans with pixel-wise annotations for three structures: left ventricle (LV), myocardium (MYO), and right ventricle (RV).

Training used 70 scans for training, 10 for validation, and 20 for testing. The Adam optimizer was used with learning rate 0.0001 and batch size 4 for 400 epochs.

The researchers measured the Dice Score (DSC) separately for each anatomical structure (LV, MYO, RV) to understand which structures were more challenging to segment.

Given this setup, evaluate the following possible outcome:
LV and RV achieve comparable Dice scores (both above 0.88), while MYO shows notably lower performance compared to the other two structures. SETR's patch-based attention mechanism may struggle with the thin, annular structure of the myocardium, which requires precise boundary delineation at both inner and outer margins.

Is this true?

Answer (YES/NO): NO